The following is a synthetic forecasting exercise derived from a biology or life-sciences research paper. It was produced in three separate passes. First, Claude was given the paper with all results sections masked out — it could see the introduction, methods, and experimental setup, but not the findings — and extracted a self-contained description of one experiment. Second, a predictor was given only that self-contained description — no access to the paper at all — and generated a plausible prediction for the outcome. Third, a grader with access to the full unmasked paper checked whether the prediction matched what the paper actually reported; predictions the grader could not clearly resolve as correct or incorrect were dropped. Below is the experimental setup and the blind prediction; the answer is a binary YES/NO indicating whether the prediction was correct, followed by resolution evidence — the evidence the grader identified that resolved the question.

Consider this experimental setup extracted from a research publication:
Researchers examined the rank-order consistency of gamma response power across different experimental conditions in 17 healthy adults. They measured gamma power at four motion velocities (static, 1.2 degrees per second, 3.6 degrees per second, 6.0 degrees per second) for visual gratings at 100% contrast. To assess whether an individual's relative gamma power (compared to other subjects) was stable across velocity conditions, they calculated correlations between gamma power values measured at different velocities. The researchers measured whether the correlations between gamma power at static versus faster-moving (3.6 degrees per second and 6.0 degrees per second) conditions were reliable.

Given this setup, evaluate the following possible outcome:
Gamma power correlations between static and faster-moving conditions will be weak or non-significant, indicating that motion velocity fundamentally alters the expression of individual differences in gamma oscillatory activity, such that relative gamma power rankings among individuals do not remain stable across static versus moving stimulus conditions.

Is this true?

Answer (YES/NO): YES